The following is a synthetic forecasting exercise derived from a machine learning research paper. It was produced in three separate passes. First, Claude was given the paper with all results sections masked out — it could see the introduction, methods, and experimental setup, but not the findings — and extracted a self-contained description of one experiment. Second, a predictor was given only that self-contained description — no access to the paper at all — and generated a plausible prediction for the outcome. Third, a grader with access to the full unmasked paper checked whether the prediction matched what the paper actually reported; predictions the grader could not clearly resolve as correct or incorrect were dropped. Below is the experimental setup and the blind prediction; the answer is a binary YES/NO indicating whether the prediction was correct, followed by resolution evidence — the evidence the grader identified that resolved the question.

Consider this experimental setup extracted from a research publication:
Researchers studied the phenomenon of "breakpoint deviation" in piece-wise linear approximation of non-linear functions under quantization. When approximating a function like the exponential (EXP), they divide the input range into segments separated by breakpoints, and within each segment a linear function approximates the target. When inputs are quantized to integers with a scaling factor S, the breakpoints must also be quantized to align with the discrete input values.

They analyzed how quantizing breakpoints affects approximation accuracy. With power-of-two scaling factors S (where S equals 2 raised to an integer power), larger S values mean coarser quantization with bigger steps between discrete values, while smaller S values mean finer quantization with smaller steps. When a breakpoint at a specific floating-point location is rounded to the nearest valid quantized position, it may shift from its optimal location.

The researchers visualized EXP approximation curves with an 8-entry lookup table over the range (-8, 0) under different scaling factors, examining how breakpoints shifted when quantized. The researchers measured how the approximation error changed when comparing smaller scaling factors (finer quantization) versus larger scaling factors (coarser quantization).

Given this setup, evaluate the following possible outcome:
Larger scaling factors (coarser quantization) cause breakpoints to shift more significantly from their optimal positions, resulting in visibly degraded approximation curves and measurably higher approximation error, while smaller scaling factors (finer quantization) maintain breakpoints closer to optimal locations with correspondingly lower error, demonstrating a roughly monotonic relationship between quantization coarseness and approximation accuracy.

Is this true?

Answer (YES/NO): YES